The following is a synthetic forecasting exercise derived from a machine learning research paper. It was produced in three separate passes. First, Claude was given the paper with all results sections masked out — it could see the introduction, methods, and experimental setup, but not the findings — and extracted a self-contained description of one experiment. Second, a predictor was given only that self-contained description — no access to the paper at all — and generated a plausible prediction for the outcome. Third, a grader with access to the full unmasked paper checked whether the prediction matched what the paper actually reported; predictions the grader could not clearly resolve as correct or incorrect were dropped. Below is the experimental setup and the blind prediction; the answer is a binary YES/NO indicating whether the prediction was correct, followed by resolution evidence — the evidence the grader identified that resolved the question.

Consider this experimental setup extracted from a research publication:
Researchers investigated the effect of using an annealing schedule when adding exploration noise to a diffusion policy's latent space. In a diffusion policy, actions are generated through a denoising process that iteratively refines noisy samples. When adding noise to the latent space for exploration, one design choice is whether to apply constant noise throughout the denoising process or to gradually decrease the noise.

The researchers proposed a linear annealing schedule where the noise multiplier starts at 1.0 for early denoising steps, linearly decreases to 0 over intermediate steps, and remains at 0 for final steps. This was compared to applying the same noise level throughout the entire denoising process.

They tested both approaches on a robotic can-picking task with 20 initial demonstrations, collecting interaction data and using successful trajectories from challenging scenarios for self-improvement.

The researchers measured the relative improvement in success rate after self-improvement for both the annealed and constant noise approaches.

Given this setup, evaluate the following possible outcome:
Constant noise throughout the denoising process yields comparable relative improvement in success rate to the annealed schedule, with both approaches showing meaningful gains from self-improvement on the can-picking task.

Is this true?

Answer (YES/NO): YES